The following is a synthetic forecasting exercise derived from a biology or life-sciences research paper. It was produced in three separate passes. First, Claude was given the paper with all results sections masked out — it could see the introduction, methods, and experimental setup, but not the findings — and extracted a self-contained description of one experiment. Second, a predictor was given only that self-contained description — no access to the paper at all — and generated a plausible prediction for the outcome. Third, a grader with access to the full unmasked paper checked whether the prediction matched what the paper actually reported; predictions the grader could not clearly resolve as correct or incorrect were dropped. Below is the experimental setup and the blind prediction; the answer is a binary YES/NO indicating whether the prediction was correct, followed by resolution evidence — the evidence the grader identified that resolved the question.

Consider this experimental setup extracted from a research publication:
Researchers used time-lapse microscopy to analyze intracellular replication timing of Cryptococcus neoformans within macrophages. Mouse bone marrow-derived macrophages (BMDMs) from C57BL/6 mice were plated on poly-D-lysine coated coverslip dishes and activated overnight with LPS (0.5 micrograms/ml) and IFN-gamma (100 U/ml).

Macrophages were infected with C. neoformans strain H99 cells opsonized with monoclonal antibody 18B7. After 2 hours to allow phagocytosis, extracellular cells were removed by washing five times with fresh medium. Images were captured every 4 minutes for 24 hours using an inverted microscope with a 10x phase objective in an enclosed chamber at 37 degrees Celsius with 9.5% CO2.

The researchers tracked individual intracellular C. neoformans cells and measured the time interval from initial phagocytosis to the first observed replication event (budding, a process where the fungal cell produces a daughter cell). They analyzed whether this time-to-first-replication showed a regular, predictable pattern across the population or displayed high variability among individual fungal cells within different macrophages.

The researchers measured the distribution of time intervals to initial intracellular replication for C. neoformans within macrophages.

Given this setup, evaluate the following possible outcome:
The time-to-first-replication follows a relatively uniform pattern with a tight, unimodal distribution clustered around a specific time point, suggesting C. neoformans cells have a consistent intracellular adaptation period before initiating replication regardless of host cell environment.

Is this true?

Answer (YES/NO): NO